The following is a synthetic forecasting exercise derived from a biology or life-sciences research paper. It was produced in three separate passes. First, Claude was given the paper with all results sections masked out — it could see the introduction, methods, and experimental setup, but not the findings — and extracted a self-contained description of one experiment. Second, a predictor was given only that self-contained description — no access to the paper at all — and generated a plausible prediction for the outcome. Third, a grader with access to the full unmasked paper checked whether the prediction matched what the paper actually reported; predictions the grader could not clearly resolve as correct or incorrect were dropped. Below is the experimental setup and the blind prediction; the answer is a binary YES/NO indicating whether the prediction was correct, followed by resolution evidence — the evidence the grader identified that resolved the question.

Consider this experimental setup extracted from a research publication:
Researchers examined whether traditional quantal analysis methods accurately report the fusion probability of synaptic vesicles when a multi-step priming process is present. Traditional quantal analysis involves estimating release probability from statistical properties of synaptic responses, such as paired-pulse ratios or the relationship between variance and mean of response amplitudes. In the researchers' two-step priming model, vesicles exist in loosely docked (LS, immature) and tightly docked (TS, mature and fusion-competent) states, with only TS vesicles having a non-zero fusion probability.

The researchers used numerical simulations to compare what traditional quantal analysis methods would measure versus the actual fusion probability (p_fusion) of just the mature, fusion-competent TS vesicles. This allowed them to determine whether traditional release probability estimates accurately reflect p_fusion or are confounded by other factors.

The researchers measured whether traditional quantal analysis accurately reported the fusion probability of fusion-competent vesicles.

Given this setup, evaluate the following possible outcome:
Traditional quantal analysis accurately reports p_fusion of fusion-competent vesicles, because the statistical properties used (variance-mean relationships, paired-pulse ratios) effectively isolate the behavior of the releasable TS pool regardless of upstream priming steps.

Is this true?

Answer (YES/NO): NO